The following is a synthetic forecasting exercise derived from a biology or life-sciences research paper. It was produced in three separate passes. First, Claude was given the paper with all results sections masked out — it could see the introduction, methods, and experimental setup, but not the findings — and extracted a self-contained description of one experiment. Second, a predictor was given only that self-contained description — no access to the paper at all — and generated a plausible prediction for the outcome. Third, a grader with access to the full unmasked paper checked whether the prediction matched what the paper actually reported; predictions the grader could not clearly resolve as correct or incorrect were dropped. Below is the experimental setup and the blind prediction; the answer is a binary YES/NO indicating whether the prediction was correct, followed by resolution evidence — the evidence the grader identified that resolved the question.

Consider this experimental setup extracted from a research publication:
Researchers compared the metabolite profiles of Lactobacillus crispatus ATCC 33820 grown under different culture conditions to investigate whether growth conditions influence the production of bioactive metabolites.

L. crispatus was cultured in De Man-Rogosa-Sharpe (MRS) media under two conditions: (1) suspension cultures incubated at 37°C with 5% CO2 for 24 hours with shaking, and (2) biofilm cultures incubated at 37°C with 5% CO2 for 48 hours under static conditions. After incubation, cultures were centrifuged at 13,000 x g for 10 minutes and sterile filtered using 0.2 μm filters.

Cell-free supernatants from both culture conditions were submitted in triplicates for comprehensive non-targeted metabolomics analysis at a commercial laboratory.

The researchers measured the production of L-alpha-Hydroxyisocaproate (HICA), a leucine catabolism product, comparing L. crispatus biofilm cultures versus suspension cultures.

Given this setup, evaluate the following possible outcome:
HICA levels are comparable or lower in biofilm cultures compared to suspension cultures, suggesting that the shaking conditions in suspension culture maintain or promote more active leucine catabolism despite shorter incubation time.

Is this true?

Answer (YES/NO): NO